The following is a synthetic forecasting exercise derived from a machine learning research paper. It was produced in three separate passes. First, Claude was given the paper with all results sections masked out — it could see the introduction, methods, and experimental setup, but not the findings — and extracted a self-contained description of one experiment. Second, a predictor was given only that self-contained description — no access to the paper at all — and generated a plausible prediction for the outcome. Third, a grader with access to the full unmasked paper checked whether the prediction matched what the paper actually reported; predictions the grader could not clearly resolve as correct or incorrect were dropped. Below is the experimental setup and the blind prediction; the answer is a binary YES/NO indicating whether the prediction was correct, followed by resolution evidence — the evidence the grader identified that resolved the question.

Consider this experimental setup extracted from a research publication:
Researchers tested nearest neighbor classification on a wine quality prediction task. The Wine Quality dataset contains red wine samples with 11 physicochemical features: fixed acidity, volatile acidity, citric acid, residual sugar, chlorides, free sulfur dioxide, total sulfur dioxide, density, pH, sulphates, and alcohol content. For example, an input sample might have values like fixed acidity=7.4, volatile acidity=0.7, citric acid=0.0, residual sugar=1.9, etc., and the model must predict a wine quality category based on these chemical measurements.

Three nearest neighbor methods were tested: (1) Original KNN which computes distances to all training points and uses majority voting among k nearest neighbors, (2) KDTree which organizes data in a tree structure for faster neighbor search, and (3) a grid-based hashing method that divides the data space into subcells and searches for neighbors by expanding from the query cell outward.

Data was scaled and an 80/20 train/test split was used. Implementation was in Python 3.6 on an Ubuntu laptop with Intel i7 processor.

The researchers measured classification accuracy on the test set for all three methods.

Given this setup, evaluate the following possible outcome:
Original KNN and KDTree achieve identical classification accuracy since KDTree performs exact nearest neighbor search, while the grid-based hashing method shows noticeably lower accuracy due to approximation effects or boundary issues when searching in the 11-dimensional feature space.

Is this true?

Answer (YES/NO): NO